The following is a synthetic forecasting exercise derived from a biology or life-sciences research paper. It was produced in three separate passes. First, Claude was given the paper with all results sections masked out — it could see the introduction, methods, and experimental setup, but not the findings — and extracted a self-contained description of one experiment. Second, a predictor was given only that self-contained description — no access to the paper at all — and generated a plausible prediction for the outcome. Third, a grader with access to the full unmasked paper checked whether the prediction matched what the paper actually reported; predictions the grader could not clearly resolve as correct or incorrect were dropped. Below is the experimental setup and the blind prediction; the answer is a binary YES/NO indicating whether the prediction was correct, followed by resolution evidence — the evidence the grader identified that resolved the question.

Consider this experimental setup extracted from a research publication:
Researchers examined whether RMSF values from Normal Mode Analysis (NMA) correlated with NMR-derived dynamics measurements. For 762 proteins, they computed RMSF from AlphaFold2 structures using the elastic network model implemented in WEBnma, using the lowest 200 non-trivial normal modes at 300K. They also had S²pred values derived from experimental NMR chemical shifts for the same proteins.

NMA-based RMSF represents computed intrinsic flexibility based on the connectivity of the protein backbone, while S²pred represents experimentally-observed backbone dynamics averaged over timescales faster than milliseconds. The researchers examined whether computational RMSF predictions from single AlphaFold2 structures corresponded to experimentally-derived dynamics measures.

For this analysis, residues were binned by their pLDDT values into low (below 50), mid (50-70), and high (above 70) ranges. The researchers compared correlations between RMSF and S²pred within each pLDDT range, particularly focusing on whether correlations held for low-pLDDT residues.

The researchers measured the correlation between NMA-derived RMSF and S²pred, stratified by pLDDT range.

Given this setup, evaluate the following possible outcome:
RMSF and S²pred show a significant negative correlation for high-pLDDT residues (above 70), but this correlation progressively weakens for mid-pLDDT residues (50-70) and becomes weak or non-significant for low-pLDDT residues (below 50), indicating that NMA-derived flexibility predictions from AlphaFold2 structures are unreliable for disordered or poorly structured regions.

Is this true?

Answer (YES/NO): NO